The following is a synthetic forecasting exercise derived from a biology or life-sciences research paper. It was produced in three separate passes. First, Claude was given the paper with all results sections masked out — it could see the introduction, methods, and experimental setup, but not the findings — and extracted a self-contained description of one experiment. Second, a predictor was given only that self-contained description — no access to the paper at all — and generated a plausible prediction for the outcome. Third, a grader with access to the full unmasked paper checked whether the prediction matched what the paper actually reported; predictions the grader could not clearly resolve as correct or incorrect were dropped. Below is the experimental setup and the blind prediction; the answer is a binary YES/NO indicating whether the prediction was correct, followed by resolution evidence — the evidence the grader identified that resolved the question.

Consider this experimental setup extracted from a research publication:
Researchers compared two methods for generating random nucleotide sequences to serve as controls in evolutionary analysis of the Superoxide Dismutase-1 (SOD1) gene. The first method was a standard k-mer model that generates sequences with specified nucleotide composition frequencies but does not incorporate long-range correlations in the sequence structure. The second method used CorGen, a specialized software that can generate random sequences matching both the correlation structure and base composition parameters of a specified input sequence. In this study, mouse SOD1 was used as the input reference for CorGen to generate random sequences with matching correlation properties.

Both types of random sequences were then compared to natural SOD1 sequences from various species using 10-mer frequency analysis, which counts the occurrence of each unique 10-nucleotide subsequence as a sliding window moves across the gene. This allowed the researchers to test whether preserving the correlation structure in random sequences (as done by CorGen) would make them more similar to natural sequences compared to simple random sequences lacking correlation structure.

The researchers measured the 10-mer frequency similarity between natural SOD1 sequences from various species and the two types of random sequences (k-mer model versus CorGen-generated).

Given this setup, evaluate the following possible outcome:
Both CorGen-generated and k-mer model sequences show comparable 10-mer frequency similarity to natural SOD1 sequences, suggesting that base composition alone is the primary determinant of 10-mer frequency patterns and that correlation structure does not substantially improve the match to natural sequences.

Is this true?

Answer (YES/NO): NO